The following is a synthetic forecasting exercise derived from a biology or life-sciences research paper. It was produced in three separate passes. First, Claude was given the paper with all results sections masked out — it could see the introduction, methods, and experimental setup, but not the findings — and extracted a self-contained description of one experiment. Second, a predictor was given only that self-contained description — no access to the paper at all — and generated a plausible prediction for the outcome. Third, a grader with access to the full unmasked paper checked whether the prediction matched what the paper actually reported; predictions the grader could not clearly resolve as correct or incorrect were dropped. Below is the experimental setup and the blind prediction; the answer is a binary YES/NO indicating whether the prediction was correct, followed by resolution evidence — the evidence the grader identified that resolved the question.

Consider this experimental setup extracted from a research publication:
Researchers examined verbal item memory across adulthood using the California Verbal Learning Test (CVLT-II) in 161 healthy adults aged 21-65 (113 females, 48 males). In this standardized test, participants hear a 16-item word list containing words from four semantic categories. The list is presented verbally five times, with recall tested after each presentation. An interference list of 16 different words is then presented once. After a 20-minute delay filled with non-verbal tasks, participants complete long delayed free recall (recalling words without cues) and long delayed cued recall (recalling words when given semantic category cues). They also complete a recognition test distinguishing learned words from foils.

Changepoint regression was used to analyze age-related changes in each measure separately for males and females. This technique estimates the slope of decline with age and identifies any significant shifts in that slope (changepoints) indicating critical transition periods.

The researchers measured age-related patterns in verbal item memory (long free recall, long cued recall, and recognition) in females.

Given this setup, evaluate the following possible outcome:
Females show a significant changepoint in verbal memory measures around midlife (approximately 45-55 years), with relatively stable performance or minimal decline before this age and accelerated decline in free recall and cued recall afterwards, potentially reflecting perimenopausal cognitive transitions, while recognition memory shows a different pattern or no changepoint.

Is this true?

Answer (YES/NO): NO